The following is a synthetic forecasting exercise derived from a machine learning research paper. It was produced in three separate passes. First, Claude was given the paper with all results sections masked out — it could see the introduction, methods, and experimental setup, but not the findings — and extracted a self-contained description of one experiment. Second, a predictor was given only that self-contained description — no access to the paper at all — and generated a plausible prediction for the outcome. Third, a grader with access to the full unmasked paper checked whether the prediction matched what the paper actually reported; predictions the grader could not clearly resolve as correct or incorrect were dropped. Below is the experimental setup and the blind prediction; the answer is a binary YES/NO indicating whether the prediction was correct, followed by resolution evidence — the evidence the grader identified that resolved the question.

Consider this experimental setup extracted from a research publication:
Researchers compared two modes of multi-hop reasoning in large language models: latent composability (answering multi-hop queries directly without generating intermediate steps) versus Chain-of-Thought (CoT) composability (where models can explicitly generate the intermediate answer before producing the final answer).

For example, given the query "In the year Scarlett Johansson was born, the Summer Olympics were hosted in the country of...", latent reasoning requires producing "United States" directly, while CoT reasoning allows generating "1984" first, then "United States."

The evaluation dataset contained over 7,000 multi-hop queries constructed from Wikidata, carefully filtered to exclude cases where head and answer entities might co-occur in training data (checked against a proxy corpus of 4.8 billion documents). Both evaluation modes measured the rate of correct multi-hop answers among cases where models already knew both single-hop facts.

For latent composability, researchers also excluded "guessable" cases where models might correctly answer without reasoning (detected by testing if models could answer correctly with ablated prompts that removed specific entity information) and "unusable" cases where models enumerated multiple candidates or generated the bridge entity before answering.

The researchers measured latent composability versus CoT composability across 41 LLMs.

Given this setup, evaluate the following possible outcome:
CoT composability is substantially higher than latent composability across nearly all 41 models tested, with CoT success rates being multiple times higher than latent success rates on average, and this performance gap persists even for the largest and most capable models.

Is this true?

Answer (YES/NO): YES